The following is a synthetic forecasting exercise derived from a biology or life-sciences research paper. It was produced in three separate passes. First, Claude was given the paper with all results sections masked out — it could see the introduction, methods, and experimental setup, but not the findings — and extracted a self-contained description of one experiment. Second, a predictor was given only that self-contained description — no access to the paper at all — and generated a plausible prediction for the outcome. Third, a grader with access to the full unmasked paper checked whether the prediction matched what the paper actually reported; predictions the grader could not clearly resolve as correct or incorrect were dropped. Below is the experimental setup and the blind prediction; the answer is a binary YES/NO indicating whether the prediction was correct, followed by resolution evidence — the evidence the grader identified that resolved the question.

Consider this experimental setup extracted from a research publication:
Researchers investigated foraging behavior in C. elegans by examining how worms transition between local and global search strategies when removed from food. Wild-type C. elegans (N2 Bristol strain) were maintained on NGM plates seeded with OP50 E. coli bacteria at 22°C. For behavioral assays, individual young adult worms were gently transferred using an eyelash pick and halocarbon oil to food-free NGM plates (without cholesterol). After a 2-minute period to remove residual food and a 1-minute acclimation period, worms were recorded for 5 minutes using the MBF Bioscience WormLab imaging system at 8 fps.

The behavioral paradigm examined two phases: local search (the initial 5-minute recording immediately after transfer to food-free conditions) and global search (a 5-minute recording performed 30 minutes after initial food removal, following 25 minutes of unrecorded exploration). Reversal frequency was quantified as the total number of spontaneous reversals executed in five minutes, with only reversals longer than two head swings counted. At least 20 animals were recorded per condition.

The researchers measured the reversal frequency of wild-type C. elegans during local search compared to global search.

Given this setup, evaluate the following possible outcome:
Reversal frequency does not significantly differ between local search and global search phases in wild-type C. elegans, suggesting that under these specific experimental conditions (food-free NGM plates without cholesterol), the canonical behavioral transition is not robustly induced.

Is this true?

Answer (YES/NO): NO